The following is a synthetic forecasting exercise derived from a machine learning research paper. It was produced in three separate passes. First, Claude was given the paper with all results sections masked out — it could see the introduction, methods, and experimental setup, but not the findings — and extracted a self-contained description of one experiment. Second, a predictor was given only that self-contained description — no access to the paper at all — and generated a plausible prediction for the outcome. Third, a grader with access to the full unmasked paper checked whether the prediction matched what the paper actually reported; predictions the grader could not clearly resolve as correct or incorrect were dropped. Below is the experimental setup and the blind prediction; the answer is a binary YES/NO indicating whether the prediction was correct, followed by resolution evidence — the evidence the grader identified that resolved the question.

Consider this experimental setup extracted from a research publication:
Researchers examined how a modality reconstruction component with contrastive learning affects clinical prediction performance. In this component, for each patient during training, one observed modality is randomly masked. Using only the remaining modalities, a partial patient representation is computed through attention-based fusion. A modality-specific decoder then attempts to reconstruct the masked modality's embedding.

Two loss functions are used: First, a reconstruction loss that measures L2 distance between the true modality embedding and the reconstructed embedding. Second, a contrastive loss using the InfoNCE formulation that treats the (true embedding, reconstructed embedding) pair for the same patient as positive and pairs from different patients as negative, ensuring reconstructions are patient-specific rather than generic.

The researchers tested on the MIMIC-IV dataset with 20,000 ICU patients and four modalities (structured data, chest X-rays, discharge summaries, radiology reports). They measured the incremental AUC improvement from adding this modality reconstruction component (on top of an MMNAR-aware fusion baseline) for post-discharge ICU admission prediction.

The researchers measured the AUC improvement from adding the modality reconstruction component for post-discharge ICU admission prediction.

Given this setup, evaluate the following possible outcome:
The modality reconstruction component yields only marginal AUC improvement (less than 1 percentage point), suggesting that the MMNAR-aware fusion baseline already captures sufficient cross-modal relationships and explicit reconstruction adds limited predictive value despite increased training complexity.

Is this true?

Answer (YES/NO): NO